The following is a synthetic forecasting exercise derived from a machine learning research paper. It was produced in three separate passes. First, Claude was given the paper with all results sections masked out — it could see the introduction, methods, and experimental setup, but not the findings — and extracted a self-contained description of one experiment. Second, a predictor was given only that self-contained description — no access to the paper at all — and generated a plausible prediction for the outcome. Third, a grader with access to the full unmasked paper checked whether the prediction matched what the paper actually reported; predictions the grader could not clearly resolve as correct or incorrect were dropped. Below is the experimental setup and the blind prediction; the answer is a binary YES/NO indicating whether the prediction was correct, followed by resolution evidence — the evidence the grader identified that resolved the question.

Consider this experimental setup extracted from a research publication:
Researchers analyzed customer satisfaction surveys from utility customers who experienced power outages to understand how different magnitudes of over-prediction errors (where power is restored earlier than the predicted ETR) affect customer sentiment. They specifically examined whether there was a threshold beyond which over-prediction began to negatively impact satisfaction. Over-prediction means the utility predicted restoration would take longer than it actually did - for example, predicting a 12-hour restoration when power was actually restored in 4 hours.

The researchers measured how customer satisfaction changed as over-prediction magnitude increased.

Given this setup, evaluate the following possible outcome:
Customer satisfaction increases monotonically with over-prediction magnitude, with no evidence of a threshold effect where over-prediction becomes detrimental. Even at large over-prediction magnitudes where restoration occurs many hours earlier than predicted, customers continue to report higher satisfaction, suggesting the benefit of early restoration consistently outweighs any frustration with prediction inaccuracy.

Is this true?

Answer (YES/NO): NO